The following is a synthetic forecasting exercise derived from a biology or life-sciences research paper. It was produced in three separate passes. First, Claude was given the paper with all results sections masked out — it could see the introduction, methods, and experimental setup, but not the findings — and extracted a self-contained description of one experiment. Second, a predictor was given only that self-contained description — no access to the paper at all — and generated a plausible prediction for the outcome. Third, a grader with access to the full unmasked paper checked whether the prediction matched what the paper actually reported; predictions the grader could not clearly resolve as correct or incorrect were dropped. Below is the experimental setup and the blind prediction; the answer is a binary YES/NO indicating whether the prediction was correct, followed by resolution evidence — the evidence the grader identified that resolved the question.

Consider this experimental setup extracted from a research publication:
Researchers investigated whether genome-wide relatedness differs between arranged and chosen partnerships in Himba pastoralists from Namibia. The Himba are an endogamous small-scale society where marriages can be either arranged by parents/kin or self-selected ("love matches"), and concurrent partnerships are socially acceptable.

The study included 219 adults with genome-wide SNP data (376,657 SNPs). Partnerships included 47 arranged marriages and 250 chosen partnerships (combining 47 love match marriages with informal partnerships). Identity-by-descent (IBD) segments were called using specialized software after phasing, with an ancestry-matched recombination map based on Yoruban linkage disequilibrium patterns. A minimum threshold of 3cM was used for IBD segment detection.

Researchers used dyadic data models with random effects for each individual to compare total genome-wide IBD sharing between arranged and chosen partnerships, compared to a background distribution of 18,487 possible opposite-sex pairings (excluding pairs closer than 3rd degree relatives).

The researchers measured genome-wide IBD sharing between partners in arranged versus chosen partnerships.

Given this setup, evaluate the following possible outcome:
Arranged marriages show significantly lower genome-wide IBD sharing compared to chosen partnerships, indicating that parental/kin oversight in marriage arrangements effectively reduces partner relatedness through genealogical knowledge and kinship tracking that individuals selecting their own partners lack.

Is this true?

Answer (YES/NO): NO